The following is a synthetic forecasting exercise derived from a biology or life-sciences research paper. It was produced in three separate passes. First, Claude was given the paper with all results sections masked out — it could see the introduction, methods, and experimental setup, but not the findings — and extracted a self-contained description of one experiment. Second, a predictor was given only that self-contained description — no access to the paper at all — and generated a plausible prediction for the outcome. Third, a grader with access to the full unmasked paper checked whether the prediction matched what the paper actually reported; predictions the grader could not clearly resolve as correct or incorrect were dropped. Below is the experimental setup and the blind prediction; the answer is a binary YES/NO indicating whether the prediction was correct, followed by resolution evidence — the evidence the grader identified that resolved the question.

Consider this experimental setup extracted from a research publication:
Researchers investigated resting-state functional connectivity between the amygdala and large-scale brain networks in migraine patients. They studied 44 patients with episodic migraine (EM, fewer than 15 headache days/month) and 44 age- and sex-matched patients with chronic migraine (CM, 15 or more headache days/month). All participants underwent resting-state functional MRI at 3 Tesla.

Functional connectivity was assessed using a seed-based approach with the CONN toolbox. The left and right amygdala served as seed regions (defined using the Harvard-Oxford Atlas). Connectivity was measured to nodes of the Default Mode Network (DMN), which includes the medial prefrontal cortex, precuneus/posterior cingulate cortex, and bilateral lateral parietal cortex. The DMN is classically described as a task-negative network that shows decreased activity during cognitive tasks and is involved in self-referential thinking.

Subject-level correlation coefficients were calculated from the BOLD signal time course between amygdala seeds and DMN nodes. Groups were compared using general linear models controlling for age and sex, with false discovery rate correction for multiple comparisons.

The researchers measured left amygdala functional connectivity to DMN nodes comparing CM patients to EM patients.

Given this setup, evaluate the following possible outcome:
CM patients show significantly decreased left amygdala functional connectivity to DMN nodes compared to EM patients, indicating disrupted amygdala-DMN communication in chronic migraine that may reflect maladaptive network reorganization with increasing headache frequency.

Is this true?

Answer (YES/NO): NO